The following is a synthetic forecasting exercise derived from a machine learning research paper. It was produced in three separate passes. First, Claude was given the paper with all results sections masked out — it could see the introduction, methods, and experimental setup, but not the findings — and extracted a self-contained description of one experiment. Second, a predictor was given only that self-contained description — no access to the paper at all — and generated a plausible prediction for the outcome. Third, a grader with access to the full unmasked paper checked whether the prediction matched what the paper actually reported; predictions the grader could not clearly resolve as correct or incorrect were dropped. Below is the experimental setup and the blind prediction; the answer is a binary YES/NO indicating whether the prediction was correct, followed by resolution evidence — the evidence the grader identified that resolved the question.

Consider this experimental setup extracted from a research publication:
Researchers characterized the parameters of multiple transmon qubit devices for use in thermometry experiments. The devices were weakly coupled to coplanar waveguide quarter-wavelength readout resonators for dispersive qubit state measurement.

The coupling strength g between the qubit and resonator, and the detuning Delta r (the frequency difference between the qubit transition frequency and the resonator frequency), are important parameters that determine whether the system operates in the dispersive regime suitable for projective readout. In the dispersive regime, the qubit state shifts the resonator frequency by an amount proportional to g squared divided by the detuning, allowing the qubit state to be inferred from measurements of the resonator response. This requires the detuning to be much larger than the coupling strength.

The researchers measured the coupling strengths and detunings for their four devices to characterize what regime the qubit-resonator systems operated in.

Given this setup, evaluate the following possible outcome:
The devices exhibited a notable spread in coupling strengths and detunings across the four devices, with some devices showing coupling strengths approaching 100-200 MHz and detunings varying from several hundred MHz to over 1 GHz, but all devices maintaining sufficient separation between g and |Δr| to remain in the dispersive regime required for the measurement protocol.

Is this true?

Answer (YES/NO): NO